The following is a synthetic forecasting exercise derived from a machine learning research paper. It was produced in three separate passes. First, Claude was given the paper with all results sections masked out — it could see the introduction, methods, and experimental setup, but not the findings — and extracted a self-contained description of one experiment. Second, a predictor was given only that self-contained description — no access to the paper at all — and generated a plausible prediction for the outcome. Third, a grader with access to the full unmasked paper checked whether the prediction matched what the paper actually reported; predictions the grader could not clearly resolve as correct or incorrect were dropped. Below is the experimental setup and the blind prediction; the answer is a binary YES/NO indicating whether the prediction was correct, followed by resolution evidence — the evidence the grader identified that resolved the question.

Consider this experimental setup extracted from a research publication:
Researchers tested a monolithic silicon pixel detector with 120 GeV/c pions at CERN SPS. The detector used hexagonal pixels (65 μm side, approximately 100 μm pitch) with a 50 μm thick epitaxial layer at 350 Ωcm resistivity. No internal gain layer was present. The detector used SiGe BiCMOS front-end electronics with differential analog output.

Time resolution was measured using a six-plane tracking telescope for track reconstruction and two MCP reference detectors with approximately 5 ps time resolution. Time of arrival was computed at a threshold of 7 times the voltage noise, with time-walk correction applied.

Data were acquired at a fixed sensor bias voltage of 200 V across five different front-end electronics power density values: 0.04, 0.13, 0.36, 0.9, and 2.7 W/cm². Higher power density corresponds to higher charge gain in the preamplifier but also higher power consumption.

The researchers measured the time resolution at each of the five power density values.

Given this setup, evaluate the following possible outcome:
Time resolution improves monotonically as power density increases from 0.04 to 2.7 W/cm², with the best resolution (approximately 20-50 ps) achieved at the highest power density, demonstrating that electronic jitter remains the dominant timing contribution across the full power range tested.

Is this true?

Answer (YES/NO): YES